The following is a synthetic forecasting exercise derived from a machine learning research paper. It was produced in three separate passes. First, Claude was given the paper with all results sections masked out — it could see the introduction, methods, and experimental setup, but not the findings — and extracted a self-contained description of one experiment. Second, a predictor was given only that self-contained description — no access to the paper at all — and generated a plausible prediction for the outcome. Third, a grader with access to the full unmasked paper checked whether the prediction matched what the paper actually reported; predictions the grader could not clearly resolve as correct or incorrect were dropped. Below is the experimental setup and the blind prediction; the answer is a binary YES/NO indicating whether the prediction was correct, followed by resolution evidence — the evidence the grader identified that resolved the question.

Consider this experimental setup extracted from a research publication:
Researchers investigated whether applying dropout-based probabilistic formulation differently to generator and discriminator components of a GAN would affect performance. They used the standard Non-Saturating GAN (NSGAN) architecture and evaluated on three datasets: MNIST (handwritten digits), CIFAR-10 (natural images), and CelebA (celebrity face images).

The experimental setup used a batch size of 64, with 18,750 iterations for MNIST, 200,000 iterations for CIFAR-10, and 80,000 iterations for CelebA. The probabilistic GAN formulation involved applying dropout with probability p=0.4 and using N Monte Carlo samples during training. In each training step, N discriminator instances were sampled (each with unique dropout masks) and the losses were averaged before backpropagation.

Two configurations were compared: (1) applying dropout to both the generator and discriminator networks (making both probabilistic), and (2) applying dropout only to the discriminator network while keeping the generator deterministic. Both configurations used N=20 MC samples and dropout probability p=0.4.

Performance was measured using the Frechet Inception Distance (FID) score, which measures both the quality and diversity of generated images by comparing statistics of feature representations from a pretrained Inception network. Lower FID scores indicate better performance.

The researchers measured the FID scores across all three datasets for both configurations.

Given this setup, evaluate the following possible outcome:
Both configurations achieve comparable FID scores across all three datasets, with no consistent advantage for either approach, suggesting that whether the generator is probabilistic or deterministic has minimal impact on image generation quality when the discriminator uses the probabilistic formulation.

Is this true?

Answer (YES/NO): NO